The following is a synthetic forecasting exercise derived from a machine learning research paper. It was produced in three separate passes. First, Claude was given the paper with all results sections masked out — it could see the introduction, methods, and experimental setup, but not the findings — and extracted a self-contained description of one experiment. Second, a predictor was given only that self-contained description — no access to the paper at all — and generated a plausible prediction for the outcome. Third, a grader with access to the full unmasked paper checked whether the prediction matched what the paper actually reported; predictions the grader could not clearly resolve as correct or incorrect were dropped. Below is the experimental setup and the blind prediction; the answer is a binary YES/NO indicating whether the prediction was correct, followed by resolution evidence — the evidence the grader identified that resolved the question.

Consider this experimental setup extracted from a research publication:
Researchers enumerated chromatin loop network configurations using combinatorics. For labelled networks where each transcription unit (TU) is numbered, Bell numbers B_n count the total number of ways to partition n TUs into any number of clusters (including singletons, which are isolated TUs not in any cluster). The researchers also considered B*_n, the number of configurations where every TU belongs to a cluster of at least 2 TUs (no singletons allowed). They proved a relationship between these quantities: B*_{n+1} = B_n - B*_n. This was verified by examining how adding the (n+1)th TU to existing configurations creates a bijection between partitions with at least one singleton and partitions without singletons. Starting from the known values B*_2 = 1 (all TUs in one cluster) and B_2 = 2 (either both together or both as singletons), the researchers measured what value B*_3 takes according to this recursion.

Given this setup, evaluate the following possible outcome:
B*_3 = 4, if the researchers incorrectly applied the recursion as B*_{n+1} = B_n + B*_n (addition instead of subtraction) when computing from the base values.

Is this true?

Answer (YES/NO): NO